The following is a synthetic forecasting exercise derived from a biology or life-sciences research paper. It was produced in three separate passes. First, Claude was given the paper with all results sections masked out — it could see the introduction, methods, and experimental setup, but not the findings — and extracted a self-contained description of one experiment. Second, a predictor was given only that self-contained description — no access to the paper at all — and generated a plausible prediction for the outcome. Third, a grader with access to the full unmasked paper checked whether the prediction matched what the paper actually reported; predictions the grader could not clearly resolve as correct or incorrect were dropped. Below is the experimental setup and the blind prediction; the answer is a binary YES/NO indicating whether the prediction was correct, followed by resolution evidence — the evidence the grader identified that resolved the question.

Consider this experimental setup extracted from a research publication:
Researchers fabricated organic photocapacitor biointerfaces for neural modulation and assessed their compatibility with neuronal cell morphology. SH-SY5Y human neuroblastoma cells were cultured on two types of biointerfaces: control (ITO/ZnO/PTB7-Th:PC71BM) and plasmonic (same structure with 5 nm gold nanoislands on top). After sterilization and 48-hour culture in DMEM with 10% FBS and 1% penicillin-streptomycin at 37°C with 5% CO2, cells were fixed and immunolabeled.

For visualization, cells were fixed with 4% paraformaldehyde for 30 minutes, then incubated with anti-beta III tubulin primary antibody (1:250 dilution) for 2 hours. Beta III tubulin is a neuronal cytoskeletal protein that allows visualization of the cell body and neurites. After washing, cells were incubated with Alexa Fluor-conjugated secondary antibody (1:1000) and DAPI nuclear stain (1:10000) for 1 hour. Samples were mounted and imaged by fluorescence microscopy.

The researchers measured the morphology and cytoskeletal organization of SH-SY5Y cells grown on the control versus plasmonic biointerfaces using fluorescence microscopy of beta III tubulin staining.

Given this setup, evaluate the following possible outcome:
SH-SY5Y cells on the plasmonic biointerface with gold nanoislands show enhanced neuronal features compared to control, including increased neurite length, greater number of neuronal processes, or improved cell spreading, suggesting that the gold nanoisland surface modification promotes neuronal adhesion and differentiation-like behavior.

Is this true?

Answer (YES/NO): NO